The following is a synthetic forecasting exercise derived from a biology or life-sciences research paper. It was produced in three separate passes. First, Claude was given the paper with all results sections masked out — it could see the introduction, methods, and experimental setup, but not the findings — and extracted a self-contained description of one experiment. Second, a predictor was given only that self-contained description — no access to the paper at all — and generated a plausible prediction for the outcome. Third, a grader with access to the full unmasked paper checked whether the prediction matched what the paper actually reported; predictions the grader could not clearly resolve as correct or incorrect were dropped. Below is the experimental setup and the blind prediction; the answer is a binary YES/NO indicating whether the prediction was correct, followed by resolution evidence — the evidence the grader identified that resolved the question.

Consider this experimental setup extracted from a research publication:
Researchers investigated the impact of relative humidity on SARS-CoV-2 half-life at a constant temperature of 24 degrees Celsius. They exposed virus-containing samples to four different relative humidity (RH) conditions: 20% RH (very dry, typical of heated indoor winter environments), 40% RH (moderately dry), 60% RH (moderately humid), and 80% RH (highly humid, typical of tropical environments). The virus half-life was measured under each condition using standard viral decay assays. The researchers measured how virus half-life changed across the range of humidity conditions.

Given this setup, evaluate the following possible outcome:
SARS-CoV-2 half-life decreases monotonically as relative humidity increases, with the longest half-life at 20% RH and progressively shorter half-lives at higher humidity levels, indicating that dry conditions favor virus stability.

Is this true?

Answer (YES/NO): YES